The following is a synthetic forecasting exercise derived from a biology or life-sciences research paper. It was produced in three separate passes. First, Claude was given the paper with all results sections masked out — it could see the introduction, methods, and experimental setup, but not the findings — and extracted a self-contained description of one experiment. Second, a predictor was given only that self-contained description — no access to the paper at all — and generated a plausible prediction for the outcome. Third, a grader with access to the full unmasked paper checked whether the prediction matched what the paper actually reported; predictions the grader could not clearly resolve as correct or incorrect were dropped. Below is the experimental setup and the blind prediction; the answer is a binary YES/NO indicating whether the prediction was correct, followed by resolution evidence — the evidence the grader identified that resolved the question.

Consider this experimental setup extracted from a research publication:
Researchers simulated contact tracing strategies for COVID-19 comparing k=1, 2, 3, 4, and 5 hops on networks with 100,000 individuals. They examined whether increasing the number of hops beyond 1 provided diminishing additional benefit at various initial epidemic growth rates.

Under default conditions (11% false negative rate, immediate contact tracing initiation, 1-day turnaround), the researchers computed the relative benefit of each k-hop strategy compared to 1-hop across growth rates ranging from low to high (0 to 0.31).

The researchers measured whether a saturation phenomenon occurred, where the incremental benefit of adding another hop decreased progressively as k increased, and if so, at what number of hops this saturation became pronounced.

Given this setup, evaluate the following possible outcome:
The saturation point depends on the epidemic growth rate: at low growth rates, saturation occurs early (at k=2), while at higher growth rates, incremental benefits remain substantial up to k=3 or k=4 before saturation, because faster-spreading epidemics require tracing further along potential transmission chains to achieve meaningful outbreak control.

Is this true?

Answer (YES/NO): NO